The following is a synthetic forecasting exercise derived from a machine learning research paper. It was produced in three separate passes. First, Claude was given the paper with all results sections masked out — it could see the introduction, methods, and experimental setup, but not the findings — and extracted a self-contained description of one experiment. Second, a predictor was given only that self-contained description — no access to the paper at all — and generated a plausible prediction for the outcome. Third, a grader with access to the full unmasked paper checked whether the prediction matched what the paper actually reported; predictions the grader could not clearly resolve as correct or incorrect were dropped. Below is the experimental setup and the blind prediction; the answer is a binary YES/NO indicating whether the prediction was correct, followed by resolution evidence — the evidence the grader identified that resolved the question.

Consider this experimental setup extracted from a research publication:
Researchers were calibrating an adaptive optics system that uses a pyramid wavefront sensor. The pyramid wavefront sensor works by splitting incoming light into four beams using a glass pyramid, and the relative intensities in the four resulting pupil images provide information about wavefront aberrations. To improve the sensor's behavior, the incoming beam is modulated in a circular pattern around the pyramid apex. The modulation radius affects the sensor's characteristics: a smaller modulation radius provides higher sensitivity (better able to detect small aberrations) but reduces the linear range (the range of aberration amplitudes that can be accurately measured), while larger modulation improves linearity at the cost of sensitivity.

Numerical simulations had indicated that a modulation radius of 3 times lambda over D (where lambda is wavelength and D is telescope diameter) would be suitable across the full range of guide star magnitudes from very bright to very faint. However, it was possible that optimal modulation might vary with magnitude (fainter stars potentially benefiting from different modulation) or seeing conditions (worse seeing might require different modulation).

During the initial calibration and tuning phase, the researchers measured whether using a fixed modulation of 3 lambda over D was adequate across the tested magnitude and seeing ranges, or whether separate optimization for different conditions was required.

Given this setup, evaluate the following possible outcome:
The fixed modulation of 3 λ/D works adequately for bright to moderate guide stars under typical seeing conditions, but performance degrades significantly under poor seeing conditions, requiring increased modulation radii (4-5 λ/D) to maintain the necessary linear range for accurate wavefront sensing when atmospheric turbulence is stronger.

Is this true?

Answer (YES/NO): NO